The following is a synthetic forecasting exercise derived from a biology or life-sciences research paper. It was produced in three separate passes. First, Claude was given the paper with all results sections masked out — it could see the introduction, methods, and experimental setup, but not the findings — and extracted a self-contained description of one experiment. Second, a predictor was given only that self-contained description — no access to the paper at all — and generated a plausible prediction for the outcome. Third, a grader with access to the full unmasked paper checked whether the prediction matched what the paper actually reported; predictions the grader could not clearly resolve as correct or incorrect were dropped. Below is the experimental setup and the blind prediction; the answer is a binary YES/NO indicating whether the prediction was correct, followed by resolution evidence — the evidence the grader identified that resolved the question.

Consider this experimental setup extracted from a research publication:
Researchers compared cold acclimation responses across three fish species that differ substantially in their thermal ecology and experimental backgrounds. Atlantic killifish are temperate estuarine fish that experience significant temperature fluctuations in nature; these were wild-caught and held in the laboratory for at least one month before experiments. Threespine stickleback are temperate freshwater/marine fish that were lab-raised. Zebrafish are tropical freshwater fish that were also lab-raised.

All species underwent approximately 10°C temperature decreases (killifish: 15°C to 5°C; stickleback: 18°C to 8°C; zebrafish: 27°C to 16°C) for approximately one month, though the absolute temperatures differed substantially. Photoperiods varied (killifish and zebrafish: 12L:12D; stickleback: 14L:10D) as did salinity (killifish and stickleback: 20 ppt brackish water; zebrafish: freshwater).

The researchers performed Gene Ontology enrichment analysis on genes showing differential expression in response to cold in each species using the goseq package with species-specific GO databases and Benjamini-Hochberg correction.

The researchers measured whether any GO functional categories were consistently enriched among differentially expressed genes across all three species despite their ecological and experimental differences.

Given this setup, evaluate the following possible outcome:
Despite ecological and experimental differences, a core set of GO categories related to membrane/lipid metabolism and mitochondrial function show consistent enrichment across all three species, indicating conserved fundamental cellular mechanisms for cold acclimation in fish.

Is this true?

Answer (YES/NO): NO